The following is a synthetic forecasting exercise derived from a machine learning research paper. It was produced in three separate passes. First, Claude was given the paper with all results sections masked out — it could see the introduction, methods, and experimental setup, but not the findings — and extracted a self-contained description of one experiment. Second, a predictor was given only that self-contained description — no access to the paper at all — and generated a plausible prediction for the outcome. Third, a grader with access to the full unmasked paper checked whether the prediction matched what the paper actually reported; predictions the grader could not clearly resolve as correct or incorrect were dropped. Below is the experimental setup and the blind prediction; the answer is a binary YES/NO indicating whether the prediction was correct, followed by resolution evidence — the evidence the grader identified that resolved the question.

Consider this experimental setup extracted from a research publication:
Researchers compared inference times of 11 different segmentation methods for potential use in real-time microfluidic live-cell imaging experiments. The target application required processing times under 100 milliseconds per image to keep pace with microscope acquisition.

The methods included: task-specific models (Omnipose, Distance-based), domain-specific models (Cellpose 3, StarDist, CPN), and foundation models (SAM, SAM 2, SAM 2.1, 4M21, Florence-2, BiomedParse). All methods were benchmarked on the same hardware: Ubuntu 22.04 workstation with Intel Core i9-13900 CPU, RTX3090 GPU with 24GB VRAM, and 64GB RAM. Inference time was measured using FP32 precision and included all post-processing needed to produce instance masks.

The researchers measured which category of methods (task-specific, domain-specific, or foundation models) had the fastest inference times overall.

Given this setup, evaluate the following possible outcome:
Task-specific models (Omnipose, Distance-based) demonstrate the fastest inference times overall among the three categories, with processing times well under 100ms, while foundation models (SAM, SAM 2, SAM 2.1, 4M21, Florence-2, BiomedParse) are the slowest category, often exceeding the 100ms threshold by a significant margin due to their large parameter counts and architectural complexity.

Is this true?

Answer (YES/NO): NO